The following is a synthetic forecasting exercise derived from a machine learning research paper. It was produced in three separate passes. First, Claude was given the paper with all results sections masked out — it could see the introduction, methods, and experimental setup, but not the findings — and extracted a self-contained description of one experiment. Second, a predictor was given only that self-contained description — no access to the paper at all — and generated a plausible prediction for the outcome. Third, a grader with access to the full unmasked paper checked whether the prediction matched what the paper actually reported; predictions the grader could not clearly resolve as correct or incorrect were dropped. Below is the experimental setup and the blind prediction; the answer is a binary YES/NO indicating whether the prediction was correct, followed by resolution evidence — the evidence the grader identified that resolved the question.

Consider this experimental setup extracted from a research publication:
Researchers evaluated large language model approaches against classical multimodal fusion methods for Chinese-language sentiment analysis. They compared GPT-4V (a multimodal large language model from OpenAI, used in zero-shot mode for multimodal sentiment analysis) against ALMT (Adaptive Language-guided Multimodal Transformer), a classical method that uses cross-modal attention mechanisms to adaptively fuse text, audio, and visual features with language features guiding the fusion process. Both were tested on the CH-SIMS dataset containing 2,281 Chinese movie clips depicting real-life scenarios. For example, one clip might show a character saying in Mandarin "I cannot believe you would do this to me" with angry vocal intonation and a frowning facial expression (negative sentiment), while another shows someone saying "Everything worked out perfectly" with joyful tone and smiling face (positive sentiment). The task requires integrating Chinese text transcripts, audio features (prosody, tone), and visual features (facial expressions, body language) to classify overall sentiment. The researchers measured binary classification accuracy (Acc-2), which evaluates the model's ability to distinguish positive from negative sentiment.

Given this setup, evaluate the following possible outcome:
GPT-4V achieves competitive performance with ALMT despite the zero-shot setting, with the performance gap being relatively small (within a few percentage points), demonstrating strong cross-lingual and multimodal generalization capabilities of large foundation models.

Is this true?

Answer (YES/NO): YES